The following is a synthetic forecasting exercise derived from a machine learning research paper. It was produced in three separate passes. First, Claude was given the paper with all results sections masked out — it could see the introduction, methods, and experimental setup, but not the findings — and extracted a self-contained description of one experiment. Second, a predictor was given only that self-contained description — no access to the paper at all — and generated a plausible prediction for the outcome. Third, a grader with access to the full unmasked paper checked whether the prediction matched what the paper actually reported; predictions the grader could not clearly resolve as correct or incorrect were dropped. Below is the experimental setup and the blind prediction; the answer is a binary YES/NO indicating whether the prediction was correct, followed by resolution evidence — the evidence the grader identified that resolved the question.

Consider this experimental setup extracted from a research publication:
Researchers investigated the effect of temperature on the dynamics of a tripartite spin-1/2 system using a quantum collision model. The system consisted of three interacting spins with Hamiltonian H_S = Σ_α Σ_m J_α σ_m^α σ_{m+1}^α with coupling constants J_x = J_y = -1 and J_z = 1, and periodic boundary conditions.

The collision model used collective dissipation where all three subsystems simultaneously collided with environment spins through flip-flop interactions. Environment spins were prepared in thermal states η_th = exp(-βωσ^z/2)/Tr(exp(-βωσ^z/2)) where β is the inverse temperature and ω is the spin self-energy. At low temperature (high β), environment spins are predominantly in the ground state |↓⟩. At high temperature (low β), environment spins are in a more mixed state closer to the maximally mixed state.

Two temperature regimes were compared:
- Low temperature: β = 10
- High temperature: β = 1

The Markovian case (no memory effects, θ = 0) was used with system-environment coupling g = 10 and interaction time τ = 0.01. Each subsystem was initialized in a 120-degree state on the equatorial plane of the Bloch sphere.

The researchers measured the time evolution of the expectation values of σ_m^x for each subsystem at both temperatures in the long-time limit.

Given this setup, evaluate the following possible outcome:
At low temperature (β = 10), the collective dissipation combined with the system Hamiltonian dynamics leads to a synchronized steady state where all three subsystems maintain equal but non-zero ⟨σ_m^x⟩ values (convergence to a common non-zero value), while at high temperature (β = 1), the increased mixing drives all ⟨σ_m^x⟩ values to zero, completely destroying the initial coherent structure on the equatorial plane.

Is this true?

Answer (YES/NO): NO